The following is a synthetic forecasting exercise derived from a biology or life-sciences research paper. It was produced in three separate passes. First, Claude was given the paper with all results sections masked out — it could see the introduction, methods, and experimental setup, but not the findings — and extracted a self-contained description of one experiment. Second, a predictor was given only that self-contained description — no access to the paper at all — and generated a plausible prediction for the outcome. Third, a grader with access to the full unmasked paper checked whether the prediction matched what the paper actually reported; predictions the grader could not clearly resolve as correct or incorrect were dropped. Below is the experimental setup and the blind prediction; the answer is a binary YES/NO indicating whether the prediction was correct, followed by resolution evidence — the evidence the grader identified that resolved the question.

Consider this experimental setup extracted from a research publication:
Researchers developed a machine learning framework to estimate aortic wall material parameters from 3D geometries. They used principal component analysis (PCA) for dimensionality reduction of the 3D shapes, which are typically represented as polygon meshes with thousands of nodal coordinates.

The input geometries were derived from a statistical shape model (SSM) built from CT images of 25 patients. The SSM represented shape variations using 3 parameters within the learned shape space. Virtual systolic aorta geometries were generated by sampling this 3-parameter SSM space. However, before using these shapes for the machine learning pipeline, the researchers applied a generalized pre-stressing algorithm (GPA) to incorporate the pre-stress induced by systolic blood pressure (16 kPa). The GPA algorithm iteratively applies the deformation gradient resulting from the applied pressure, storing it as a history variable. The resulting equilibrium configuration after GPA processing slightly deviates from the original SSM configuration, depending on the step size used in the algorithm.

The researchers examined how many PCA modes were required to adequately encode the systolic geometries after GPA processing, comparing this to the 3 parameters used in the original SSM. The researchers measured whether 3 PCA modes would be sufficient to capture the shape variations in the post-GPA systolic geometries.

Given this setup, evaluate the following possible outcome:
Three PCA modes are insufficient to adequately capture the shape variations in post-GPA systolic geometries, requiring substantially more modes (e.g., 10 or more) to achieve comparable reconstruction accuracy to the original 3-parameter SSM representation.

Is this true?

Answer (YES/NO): YES